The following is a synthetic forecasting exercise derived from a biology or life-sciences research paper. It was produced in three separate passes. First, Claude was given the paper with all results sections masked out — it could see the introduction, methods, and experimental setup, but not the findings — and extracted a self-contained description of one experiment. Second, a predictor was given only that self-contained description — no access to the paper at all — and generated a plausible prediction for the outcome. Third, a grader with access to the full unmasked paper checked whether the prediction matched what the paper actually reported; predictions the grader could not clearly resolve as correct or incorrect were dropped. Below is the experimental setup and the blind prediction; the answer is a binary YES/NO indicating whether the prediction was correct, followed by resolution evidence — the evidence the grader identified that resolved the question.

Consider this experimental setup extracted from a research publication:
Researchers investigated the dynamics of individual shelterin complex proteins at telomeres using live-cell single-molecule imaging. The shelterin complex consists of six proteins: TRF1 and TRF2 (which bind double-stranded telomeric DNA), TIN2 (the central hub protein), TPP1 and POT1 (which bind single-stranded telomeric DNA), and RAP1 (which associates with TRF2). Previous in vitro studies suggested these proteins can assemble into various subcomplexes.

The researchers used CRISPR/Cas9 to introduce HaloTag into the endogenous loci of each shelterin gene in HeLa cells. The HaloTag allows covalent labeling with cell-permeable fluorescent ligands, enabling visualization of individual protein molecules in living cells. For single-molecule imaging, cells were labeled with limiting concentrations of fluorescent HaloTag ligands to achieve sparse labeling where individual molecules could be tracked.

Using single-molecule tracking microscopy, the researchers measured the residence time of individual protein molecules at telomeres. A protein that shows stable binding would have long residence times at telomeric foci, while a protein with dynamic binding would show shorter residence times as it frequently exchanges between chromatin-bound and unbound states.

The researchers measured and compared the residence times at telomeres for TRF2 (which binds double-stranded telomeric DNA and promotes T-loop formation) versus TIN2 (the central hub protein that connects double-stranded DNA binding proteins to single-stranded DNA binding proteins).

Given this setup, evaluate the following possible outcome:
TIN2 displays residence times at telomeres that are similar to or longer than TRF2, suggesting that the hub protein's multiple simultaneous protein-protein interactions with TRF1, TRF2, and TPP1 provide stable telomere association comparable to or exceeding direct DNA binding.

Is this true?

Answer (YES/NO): YES